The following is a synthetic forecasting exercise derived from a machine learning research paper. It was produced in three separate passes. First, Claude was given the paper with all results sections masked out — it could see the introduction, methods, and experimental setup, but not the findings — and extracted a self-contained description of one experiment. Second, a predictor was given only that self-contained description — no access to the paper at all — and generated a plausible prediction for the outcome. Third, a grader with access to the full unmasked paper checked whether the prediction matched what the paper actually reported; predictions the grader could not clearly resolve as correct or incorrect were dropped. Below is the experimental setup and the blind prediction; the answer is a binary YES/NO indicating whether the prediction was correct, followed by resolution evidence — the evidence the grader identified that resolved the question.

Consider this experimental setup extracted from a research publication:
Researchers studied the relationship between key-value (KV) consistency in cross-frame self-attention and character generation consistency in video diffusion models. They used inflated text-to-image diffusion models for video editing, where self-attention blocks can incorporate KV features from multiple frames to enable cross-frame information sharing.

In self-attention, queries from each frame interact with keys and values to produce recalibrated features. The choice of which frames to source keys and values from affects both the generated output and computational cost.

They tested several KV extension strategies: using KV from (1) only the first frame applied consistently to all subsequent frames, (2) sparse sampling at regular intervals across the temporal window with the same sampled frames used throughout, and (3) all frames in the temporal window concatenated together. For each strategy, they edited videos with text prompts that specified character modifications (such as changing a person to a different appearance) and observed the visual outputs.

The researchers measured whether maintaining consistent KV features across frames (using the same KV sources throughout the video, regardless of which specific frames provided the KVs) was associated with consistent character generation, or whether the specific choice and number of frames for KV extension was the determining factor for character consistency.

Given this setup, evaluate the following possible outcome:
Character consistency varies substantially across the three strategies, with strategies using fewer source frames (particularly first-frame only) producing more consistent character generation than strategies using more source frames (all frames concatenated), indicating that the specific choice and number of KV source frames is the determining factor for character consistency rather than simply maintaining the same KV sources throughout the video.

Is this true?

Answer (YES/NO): NO